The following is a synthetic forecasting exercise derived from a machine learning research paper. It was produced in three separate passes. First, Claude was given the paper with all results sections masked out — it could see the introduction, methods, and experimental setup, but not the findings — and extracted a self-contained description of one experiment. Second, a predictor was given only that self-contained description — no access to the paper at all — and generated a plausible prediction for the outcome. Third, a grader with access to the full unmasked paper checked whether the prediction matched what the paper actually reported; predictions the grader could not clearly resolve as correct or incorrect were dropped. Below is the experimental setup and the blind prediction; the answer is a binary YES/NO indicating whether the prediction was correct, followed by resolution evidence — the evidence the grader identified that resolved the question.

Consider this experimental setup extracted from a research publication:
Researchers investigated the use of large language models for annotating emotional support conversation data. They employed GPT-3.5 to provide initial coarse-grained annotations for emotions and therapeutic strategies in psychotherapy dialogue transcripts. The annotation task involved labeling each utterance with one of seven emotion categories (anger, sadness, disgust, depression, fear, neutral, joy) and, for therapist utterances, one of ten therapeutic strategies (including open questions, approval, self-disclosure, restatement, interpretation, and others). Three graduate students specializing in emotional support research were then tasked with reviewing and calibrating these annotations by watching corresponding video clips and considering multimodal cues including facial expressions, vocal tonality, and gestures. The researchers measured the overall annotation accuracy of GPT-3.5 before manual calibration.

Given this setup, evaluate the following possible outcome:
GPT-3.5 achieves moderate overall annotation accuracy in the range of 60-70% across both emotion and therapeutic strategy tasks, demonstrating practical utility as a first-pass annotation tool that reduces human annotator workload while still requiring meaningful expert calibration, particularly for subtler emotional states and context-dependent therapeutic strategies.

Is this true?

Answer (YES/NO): NO